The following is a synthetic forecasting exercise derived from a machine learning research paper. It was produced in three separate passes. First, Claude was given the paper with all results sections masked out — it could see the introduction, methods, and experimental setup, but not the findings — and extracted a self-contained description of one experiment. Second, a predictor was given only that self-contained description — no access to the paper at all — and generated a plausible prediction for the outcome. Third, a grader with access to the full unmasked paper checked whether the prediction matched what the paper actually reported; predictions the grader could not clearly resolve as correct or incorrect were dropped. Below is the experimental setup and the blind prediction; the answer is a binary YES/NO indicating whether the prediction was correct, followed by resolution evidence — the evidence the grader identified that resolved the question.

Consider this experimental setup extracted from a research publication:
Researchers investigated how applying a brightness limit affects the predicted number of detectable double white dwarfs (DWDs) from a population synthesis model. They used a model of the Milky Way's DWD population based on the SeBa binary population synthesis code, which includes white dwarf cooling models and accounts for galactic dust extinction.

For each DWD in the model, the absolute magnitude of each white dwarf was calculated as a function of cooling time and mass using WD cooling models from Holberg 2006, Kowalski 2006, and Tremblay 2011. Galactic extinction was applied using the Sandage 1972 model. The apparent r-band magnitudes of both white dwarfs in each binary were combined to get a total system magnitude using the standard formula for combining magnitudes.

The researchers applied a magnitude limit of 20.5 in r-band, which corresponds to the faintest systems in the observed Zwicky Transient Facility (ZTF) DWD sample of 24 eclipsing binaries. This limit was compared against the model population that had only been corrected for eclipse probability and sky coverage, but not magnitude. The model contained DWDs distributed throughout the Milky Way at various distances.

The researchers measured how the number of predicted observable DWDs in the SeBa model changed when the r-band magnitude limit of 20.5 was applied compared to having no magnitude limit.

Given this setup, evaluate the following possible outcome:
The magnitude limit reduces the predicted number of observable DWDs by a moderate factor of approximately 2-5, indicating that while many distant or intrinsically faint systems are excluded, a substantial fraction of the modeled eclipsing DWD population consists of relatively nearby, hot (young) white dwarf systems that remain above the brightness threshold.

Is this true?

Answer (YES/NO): NO